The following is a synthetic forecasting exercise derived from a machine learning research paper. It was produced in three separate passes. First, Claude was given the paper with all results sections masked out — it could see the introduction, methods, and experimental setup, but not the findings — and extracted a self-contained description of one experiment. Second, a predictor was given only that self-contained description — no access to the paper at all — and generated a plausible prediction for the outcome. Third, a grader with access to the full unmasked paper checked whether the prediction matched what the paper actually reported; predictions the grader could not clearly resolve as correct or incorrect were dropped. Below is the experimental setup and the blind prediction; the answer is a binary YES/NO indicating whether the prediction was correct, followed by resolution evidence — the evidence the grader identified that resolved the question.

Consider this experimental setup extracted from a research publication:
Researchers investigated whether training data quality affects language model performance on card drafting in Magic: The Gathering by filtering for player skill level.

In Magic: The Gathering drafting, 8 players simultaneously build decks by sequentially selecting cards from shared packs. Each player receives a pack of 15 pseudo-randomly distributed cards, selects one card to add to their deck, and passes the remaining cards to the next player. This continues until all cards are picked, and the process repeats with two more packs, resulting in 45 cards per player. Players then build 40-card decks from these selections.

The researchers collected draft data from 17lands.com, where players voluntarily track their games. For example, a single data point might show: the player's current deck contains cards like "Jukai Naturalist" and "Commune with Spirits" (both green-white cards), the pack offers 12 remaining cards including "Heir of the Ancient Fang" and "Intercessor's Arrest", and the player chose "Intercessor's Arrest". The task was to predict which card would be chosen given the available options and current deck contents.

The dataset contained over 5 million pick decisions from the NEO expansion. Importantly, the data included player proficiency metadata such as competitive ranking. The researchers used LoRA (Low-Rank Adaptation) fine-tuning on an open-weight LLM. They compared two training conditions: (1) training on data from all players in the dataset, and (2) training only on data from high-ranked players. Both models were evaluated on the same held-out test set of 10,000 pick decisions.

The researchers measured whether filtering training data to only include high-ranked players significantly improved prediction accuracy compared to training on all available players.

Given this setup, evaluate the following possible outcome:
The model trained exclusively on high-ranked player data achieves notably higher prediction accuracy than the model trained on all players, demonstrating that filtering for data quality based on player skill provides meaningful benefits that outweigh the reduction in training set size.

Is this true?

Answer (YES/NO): NO